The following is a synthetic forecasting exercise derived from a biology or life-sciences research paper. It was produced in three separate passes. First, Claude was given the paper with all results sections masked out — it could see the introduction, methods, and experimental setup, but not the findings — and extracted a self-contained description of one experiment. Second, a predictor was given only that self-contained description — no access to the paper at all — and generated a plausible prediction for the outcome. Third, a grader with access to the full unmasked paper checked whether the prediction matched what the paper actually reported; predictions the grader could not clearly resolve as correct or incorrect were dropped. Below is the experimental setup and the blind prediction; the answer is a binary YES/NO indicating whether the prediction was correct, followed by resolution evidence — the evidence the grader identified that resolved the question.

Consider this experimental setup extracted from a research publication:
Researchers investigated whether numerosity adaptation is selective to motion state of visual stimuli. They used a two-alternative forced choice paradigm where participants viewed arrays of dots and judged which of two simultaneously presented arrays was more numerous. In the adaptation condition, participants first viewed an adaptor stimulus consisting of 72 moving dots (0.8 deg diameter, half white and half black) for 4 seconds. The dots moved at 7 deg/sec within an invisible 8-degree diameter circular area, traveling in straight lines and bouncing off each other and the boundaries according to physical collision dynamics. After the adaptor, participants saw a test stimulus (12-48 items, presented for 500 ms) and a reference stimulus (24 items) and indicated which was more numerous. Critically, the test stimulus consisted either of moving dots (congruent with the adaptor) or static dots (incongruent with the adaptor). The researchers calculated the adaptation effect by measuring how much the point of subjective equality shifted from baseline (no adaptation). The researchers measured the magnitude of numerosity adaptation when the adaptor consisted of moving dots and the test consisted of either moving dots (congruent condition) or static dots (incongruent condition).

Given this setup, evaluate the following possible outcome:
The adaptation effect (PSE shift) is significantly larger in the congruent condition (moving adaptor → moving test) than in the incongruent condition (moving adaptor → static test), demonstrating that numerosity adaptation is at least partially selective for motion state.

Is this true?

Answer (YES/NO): NO